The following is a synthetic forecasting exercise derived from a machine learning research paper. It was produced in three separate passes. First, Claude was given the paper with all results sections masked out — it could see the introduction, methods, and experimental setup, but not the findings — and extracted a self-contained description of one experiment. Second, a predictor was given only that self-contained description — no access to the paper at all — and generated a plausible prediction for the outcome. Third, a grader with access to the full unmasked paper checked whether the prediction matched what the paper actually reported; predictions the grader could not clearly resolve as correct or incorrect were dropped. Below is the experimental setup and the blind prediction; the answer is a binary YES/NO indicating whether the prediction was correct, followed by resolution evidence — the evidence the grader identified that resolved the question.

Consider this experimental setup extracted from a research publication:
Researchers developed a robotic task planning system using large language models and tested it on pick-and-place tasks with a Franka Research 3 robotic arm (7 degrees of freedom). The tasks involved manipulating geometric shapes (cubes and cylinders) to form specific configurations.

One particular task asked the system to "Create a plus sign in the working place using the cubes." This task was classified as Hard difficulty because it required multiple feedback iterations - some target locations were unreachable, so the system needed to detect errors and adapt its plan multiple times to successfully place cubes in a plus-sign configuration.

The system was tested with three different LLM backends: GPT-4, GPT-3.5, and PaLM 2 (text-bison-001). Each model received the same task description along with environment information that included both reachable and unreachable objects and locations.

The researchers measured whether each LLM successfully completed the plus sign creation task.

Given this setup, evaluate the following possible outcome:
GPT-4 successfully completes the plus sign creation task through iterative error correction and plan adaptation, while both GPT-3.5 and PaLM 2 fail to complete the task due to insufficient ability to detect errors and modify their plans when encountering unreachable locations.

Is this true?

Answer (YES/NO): NO